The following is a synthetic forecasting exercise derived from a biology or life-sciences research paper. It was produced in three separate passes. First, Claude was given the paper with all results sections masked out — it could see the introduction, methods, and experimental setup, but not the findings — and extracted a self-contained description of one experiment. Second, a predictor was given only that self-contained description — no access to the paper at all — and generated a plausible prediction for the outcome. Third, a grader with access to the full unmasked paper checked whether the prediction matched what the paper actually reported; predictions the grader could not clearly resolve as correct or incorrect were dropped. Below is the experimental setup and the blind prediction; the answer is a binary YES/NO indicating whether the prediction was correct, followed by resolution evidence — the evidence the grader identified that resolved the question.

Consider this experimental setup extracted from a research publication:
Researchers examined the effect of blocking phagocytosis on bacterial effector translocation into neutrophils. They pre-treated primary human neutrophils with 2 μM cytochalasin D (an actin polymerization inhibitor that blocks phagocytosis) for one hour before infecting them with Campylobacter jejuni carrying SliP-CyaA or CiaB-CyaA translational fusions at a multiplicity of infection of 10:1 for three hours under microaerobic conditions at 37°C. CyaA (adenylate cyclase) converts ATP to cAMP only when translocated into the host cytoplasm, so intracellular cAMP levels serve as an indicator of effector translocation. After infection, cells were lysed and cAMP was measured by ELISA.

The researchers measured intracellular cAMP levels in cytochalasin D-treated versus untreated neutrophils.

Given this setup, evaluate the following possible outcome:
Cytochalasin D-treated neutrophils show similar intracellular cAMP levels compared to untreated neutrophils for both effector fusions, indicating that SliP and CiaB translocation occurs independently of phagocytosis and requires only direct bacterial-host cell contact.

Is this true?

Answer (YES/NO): NO